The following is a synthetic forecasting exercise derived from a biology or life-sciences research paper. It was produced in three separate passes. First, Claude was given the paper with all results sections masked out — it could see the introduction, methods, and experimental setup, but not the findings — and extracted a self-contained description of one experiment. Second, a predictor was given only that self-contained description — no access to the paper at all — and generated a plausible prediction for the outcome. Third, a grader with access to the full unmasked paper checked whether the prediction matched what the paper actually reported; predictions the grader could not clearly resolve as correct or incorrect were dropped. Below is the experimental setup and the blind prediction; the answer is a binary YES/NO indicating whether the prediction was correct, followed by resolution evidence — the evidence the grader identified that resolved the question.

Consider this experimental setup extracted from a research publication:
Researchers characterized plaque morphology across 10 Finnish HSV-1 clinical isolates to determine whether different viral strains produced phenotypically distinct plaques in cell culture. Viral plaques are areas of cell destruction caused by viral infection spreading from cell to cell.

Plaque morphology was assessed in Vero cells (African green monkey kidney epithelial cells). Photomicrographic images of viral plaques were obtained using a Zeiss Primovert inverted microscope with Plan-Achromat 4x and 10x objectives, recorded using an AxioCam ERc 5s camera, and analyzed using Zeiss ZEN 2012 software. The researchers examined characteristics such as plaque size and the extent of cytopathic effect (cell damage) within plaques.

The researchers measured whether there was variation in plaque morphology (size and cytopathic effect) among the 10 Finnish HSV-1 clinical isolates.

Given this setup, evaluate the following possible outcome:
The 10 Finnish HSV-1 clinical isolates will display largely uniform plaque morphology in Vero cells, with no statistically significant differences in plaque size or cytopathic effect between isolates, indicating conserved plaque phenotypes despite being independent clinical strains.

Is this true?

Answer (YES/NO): YES